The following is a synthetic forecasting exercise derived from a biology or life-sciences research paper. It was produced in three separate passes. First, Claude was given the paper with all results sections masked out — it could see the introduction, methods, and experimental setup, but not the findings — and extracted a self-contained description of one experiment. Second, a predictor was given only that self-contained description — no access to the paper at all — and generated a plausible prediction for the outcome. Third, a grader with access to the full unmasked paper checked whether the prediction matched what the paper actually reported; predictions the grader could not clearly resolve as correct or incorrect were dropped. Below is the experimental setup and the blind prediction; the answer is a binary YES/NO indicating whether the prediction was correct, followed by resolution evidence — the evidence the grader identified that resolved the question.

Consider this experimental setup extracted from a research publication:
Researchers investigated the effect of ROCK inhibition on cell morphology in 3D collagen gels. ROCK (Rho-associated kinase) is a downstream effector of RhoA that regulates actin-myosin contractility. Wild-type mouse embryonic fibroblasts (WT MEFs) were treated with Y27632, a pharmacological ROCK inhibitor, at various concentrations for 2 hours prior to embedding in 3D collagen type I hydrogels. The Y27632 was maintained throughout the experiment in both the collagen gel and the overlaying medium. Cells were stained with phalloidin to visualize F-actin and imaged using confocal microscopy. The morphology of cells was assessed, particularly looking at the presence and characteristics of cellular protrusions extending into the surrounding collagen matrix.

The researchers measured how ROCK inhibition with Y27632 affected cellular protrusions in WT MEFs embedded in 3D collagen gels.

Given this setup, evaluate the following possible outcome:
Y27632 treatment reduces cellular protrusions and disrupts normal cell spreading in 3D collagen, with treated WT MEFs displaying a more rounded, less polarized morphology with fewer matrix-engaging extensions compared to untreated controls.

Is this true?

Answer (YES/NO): NO